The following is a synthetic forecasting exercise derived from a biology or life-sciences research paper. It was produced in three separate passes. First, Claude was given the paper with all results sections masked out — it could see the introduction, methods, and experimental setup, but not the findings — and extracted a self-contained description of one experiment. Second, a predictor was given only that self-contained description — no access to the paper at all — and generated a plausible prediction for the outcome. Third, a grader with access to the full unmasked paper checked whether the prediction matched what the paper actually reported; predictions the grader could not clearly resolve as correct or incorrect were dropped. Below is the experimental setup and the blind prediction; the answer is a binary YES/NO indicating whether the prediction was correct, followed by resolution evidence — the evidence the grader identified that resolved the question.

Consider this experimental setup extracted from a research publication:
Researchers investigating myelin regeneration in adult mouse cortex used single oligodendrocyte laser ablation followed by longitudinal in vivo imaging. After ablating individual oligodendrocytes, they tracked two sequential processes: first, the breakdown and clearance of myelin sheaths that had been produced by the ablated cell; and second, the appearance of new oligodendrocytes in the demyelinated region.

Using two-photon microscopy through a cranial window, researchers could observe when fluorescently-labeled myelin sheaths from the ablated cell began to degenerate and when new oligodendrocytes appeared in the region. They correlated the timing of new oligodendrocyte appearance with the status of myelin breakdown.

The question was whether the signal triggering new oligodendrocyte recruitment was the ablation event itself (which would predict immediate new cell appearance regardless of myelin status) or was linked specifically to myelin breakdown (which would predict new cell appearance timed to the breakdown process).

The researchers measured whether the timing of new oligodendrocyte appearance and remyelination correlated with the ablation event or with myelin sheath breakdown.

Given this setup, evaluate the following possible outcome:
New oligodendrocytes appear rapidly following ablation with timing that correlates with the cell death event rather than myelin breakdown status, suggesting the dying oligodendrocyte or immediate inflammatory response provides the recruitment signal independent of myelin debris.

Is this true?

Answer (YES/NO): NO